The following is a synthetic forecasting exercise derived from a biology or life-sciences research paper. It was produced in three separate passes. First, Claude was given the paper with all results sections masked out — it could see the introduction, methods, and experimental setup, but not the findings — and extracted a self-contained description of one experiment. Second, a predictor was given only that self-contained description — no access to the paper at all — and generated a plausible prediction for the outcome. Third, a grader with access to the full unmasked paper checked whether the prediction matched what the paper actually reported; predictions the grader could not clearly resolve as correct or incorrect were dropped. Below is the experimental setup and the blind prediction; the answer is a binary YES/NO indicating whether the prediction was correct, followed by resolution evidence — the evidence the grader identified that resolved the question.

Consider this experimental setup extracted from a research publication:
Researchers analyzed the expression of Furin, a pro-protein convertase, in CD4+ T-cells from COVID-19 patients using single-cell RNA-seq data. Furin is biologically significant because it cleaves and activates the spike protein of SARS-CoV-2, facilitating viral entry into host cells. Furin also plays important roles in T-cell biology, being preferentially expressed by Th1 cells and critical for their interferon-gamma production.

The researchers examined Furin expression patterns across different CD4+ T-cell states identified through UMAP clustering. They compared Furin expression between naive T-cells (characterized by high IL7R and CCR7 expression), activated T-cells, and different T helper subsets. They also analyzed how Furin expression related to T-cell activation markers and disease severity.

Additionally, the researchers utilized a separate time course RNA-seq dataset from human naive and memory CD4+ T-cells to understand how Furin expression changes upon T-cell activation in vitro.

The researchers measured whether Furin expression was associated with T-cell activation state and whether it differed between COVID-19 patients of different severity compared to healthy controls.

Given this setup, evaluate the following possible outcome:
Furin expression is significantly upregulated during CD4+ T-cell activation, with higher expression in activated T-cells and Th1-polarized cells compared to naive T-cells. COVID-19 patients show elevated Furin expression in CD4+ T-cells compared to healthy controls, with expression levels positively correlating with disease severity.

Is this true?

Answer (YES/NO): YES